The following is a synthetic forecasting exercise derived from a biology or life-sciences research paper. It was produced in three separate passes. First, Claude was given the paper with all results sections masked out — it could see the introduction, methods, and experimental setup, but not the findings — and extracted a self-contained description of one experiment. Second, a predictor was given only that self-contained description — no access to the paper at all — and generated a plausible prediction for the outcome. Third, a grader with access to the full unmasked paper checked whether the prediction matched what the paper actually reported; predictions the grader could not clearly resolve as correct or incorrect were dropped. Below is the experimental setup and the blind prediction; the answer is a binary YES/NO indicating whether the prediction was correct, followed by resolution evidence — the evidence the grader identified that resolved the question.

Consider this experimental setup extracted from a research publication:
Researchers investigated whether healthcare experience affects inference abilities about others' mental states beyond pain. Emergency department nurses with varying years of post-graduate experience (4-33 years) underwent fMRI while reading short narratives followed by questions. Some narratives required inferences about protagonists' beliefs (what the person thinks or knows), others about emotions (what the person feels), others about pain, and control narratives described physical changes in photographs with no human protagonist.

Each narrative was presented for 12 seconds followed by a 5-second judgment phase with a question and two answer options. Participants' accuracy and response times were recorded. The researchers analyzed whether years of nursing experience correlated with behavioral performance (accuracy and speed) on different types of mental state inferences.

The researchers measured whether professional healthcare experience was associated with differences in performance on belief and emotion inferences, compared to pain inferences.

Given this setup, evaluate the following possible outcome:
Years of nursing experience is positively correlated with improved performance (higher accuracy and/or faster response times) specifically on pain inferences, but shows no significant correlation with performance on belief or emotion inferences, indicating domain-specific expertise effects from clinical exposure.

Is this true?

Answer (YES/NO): NO